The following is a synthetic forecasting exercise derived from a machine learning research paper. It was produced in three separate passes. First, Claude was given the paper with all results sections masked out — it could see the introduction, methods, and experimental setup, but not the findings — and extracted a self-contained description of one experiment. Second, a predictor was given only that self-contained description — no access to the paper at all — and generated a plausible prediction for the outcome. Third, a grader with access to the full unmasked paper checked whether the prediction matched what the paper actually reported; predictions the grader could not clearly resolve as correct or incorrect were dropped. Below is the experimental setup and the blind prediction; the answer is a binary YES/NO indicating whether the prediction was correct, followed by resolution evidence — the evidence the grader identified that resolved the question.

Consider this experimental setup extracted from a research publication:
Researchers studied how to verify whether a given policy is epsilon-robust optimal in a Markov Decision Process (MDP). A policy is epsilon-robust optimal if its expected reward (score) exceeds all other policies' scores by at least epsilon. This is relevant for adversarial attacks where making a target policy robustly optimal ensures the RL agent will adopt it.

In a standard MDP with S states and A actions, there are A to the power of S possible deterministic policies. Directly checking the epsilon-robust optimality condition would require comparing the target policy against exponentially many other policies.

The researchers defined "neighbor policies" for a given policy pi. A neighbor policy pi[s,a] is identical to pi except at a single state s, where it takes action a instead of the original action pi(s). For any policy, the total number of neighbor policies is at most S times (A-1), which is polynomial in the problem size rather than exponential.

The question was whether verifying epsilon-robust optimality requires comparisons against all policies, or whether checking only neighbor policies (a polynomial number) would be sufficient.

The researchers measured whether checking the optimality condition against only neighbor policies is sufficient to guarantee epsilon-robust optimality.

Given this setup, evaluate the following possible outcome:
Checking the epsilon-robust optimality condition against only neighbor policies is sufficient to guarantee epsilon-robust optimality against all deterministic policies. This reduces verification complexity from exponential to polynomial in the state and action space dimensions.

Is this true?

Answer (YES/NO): YES